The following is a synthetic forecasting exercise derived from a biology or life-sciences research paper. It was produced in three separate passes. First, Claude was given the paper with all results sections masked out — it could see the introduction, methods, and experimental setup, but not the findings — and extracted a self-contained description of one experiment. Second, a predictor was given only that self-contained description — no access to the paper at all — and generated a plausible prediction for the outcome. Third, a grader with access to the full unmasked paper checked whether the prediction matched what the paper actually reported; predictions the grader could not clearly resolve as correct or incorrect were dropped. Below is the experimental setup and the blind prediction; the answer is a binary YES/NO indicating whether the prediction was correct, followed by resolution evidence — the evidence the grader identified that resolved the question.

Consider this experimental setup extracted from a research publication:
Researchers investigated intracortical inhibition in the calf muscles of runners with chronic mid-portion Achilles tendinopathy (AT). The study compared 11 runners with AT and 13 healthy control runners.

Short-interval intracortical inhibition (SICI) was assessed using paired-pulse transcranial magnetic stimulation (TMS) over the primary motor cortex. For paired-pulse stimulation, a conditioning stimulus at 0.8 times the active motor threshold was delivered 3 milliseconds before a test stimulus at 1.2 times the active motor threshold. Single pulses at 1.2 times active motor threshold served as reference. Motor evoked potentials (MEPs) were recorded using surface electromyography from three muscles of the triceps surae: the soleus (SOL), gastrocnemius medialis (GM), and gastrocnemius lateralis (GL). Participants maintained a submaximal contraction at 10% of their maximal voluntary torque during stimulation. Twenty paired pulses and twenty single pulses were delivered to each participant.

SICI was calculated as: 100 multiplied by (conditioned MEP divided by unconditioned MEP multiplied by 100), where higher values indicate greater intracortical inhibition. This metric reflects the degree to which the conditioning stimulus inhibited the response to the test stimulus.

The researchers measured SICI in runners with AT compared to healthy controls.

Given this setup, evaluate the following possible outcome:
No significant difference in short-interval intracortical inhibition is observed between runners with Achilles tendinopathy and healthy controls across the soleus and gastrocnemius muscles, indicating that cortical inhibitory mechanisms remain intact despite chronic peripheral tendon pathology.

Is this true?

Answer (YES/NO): NO